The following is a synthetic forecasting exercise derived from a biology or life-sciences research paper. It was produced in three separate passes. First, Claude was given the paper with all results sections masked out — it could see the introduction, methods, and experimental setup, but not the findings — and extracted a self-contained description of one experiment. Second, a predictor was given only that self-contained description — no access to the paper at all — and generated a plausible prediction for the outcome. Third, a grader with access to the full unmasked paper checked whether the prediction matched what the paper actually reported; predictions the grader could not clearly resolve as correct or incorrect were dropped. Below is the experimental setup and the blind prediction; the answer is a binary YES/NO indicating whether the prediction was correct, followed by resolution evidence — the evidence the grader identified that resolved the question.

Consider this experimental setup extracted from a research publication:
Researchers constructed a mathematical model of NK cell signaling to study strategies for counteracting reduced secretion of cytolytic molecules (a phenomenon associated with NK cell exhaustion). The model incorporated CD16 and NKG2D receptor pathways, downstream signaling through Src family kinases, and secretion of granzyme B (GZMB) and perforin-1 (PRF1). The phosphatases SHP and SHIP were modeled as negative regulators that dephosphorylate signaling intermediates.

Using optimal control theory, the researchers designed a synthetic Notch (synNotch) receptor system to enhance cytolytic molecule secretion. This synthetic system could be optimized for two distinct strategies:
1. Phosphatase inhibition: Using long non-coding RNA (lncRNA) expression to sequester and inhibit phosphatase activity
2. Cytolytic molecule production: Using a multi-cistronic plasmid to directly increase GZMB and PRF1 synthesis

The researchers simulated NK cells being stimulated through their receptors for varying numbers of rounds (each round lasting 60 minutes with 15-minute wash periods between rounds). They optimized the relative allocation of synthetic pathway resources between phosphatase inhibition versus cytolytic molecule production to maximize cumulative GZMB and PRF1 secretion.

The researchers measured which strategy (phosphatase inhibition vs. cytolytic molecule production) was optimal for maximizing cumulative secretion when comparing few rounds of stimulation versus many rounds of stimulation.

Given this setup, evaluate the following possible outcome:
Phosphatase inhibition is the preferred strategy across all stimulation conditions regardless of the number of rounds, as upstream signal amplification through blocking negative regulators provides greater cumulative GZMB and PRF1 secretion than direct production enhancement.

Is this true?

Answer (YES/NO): NO